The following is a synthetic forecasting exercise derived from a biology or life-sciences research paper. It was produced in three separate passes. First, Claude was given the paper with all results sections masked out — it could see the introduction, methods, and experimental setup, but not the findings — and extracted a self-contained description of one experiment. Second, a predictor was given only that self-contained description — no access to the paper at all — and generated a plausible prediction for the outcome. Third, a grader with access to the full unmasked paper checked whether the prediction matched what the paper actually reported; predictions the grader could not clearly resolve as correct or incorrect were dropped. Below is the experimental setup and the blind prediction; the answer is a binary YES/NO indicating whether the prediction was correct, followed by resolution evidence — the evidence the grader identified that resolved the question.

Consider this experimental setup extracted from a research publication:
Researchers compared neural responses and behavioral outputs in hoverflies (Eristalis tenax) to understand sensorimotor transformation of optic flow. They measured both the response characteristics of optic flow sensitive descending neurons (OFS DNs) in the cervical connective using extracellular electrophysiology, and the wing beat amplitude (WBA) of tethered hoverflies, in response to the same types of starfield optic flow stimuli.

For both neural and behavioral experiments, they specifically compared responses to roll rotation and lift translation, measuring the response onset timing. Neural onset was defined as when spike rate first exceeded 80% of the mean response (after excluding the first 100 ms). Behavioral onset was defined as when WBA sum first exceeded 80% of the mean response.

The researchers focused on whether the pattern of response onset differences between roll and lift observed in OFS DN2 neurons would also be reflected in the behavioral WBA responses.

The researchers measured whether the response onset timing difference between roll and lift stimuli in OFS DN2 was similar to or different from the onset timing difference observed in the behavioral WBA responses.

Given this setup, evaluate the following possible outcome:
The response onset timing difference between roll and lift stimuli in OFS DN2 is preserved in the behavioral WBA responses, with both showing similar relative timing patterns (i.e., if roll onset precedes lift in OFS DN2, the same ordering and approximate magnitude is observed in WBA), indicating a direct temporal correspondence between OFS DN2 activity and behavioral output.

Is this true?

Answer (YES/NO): YES